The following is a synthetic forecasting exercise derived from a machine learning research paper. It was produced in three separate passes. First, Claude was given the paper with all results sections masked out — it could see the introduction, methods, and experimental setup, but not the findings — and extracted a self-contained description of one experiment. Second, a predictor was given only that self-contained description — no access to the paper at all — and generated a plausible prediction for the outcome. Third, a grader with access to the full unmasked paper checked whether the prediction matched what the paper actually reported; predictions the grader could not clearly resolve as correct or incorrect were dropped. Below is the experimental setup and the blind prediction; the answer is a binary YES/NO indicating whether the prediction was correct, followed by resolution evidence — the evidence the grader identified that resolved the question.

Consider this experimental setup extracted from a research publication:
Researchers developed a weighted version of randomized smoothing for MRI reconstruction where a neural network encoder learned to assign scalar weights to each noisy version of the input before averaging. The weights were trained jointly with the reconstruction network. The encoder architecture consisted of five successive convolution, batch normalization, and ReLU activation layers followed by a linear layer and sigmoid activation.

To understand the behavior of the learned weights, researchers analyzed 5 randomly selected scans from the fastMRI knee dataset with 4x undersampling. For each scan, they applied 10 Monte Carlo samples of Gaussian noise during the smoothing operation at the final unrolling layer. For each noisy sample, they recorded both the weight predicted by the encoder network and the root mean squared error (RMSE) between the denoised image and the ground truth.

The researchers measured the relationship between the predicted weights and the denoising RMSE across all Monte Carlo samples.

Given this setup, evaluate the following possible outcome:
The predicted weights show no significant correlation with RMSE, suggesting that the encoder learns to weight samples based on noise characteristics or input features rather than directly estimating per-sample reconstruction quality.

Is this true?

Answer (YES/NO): NO